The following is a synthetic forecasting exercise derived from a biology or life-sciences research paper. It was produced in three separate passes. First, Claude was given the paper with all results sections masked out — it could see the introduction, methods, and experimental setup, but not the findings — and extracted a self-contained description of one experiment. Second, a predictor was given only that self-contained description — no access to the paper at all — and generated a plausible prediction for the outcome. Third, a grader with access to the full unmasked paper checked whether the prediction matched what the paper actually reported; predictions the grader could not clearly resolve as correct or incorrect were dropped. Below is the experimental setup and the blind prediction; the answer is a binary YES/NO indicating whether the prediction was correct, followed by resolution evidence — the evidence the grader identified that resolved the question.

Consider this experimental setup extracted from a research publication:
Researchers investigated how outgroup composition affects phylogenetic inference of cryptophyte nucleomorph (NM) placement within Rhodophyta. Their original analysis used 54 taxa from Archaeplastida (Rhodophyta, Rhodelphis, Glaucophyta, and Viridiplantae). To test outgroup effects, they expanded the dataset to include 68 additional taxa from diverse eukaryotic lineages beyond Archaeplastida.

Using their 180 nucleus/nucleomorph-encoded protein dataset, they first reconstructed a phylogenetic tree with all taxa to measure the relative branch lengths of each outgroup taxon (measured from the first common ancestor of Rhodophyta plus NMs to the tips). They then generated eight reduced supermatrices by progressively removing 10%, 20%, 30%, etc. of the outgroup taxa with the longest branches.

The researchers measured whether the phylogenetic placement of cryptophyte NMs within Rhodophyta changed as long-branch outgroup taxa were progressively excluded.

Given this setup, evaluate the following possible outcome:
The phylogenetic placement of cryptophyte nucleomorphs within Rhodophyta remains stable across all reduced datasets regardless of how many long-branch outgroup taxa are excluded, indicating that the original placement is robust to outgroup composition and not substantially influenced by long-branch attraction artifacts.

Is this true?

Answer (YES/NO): NO